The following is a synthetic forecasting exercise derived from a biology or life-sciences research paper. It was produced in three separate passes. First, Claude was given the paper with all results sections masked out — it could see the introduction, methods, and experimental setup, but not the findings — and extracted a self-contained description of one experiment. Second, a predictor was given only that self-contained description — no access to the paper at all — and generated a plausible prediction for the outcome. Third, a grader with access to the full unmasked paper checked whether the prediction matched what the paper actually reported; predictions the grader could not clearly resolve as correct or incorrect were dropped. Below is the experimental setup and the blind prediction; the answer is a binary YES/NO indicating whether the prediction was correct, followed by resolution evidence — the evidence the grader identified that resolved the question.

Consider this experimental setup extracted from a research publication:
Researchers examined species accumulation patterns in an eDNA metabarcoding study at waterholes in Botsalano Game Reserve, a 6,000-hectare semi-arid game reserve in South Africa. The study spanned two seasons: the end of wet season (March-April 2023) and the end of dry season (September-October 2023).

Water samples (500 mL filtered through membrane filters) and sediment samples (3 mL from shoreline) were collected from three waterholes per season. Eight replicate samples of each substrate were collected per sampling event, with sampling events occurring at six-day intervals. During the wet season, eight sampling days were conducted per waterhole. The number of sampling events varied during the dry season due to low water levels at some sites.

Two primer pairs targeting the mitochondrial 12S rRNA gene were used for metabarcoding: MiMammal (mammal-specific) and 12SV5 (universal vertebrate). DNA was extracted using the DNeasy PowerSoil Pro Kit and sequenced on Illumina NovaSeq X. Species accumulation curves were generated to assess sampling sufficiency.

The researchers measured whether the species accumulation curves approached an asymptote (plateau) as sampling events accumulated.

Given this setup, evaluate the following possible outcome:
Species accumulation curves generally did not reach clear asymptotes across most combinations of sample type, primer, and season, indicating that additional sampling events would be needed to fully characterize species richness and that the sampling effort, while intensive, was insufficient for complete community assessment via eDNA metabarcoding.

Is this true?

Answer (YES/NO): YES